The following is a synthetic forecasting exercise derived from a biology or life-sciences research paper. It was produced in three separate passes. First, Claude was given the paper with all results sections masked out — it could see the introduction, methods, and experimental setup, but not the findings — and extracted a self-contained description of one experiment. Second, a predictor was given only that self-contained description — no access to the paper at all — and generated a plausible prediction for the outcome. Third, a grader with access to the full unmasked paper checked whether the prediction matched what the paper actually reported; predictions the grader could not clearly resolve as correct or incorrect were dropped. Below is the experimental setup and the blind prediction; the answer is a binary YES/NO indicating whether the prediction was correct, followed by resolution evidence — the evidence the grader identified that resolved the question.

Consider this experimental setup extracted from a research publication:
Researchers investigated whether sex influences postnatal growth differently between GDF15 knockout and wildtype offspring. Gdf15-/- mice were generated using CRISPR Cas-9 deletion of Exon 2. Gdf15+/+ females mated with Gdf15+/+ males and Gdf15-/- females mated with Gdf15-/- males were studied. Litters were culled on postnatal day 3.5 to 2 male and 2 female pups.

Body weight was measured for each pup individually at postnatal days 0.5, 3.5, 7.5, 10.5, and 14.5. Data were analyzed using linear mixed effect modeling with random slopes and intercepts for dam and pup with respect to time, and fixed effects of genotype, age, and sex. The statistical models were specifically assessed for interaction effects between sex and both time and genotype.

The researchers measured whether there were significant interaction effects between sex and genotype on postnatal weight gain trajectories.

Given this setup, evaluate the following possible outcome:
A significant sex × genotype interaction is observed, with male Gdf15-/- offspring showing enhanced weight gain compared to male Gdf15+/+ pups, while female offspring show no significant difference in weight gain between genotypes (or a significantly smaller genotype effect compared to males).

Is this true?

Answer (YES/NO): NO